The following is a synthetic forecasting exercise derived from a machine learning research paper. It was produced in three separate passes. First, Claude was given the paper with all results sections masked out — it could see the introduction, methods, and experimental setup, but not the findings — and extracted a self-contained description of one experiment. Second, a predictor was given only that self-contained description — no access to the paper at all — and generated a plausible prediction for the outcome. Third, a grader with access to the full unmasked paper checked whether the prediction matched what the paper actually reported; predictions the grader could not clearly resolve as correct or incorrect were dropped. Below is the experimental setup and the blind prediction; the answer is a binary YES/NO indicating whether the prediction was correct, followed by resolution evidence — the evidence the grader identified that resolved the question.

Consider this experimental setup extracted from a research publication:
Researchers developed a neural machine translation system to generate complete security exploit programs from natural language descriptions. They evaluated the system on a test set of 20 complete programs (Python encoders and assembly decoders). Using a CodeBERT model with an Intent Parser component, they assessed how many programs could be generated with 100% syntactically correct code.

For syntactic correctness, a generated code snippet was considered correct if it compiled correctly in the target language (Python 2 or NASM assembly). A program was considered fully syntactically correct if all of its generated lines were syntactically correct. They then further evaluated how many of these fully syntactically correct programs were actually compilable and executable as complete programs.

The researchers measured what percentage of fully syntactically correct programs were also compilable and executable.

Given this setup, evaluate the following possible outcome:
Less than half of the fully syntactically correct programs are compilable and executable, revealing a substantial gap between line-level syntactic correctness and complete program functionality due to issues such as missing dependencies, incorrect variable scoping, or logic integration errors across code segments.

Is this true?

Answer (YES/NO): NO